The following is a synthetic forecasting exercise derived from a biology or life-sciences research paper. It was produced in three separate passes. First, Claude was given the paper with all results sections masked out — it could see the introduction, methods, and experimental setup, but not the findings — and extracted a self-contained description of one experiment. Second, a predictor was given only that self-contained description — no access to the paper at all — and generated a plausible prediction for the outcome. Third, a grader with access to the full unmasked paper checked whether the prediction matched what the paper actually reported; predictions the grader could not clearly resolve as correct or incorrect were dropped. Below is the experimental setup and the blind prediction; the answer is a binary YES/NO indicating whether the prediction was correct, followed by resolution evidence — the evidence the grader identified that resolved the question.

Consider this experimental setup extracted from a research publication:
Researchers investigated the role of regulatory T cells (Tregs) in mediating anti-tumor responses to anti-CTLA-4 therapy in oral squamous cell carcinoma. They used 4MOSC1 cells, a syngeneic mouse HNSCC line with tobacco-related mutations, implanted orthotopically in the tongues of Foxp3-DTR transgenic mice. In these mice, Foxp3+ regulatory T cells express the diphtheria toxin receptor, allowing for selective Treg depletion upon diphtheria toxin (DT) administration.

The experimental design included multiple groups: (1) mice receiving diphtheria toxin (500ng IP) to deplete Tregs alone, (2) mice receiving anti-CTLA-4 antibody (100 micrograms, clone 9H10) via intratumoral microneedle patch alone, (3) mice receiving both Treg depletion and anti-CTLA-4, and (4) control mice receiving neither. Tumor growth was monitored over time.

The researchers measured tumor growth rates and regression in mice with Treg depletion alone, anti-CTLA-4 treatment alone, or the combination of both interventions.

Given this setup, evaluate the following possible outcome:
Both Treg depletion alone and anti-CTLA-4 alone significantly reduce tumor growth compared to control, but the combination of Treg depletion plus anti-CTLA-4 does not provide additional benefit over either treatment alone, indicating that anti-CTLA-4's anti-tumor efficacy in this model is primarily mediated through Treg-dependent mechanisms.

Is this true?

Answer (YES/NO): NO